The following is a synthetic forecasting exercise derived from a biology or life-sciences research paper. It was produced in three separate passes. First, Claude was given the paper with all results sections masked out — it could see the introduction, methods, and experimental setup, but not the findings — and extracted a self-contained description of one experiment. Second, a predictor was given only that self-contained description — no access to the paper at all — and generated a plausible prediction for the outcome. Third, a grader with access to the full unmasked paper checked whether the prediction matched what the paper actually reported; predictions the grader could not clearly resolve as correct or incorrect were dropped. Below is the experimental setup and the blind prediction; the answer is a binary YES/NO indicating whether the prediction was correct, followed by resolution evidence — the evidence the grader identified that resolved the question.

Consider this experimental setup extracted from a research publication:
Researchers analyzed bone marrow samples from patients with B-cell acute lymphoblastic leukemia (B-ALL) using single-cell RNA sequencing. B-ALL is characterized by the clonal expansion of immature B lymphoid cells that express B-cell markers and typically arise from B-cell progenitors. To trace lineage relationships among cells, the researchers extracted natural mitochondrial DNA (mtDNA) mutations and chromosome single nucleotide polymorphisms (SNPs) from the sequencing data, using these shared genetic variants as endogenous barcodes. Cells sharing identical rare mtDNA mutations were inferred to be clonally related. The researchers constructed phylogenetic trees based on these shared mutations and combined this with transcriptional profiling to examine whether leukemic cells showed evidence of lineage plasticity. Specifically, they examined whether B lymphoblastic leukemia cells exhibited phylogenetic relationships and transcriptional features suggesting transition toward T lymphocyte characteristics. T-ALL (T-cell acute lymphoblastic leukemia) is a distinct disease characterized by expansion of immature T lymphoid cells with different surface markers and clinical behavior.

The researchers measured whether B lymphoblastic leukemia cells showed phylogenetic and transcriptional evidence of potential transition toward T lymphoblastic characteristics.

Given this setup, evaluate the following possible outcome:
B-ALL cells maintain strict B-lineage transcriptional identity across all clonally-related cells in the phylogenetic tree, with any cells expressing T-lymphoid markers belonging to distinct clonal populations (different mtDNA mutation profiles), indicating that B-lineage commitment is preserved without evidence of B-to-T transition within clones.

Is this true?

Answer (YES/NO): NO